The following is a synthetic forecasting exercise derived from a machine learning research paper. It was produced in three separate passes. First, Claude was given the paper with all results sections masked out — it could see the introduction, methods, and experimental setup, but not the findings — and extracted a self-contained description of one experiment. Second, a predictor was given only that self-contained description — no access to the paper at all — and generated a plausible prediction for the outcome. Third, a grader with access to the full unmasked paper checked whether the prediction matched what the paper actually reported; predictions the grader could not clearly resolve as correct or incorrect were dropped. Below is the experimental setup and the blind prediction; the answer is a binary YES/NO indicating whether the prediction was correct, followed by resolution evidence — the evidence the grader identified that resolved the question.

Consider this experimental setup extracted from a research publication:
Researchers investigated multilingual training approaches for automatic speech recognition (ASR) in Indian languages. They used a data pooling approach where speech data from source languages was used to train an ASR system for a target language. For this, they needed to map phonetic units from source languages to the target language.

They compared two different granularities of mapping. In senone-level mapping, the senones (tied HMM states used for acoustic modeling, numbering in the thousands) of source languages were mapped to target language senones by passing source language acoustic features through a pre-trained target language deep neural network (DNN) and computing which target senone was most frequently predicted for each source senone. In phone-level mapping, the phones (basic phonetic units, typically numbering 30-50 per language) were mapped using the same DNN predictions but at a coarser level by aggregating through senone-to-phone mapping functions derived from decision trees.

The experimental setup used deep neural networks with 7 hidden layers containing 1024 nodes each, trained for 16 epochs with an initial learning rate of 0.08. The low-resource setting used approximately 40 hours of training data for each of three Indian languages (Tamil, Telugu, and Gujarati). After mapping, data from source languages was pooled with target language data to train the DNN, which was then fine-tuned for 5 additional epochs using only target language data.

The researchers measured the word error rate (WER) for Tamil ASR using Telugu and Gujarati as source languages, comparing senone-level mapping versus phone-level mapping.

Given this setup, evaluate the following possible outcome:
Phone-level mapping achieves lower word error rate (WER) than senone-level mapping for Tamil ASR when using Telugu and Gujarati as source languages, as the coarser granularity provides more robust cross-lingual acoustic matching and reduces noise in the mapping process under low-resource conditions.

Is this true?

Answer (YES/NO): NO